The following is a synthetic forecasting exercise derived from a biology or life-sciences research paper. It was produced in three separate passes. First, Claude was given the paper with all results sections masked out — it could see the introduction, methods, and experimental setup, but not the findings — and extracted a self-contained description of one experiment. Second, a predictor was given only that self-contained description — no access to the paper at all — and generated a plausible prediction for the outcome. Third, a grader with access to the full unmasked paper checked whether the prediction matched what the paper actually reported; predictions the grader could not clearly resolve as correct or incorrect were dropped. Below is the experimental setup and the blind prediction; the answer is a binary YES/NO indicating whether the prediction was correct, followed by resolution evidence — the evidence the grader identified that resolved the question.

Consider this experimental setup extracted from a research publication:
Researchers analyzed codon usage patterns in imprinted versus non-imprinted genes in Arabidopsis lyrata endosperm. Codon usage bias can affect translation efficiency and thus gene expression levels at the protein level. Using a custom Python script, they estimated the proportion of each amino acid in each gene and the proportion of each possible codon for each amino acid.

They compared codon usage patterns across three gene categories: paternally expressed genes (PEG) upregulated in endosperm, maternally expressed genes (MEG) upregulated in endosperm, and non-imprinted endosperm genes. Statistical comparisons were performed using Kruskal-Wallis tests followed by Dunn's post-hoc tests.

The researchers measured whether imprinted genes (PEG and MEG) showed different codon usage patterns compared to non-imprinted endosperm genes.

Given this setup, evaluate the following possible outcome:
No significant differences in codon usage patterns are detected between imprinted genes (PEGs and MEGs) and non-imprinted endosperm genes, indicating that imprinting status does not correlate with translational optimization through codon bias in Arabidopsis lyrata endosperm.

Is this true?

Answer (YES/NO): NO